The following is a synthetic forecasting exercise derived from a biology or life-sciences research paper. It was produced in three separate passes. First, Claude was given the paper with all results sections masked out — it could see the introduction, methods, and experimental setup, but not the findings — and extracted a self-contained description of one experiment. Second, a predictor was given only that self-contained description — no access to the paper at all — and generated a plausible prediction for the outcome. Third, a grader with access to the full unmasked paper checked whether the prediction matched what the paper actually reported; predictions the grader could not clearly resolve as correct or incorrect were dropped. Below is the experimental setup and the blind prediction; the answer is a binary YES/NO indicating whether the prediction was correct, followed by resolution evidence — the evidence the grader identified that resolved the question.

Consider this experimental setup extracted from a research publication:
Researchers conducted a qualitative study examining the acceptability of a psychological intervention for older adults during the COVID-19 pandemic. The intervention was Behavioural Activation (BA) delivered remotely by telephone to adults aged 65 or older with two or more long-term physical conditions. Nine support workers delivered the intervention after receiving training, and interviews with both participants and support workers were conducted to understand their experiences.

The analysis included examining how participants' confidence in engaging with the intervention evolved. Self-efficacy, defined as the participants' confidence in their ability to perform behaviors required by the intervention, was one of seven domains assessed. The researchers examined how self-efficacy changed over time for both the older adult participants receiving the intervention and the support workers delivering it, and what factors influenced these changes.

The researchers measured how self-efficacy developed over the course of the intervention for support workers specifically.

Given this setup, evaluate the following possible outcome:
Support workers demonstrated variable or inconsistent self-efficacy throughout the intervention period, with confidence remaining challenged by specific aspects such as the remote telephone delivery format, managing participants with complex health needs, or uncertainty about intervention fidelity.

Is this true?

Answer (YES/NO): NO